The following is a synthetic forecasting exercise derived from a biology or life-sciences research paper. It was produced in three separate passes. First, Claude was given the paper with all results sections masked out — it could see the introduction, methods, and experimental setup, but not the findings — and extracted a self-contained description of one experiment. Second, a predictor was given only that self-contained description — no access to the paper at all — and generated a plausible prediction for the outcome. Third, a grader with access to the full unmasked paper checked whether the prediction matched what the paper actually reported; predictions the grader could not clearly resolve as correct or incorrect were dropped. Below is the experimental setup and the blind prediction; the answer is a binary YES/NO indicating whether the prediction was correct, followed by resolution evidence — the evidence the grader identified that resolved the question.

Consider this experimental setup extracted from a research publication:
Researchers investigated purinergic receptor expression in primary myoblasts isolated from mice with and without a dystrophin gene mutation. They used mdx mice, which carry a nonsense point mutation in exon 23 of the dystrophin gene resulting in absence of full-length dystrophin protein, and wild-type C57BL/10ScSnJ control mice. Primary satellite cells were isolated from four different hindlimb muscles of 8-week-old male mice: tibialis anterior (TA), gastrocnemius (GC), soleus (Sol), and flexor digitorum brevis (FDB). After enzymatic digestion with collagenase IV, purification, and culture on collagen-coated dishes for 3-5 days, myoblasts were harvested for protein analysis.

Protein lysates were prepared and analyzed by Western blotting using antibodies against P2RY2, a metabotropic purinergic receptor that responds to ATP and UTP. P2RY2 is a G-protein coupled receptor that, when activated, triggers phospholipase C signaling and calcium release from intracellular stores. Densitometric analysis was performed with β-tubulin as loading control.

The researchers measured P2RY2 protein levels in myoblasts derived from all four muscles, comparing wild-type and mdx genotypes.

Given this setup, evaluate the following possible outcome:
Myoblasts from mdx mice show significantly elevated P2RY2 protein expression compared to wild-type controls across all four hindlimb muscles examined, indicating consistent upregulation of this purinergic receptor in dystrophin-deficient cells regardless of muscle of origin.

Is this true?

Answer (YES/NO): YES